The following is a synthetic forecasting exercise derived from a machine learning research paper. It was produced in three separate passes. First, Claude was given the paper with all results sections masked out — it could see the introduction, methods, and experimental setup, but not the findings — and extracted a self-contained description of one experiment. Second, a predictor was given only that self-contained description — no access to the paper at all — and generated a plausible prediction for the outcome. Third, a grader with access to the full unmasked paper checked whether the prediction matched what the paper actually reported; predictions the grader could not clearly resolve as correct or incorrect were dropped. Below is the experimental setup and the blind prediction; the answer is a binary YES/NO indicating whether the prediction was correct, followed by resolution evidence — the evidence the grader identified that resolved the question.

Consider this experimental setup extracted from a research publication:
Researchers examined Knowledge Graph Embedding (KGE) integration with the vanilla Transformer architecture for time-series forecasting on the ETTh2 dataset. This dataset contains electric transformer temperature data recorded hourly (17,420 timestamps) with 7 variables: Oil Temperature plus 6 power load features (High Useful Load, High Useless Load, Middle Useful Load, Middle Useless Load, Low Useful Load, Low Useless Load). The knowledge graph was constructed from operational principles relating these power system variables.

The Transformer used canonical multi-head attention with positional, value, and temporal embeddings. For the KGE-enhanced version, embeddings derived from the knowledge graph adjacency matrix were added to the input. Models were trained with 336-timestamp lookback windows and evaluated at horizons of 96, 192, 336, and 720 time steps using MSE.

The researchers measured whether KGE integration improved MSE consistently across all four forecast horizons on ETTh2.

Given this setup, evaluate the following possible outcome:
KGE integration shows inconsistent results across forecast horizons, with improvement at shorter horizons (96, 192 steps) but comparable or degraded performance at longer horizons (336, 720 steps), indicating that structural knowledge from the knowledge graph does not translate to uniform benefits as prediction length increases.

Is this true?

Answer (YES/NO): YES